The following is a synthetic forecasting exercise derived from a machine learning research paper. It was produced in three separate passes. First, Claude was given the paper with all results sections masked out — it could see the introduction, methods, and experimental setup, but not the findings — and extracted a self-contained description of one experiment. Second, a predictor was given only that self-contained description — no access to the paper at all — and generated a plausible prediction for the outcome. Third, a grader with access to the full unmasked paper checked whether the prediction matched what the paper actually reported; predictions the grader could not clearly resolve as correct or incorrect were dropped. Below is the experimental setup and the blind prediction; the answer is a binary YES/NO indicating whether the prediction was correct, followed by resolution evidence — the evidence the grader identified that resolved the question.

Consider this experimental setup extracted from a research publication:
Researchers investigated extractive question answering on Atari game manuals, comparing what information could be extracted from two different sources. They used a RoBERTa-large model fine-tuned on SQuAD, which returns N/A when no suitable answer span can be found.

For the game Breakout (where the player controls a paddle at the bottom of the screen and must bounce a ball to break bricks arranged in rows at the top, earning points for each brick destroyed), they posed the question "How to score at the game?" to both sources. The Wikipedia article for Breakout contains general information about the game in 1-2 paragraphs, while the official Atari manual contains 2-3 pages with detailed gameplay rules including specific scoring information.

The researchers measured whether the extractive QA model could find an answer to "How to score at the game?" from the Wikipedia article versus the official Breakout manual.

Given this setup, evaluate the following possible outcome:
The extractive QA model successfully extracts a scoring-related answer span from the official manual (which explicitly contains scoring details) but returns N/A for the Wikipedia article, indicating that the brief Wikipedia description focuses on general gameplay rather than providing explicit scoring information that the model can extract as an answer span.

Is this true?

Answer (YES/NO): YES